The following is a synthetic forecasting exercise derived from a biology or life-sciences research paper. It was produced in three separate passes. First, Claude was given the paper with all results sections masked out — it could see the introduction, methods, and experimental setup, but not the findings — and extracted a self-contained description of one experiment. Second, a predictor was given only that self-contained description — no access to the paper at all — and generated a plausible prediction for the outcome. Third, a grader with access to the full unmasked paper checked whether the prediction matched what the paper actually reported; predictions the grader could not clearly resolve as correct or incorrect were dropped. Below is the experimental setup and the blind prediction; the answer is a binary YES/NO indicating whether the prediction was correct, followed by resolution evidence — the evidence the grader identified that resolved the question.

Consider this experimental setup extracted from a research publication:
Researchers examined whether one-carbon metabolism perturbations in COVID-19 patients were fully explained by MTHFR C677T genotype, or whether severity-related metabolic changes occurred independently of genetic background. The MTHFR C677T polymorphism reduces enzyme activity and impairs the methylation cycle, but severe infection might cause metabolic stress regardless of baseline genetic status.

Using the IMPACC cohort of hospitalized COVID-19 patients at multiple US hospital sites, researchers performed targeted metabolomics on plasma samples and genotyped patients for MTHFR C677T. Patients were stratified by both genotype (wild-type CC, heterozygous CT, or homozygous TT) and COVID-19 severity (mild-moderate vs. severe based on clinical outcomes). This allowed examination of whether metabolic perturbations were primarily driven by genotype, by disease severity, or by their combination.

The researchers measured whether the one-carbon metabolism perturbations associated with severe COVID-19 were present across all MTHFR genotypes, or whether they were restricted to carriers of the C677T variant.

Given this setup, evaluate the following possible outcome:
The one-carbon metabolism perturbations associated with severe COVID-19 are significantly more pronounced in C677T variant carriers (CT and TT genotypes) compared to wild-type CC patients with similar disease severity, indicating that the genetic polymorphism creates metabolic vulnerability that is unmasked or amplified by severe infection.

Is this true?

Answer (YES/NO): NO